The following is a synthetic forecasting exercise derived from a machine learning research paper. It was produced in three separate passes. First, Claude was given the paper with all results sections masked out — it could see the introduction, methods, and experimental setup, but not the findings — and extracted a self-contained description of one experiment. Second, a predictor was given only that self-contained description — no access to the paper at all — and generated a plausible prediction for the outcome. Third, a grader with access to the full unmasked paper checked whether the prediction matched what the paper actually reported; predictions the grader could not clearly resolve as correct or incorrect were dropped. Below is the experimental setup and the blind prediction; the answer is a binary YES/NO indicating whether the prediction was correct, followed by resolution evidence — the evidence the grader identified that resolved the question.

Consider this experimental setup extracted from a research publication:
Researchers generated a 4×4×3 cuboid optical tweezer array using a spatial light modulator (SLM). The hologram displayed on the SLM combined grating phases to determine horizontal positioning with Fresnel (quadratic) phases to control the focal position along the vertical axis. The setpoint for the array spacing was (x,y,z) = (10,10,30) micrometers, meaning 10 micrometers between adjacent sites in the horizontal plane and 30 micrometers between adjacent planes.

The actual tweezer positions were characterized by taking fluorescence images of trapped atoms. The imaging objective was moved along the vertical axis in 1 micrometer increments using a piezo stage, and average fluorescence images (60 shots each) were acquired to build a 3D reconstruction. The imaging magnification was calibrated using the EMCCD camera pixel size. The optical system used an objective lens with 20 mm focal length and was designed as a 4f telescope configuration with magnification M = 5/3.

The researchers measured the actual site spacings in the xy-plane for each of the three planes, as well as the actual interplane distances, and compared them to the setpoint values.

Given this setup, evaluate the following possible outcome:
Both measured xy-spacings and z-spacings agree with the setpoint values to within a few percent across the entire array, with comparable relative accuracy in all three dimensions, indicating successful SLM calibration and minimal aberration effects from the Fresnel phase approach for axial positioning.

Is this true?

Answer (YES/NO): NO